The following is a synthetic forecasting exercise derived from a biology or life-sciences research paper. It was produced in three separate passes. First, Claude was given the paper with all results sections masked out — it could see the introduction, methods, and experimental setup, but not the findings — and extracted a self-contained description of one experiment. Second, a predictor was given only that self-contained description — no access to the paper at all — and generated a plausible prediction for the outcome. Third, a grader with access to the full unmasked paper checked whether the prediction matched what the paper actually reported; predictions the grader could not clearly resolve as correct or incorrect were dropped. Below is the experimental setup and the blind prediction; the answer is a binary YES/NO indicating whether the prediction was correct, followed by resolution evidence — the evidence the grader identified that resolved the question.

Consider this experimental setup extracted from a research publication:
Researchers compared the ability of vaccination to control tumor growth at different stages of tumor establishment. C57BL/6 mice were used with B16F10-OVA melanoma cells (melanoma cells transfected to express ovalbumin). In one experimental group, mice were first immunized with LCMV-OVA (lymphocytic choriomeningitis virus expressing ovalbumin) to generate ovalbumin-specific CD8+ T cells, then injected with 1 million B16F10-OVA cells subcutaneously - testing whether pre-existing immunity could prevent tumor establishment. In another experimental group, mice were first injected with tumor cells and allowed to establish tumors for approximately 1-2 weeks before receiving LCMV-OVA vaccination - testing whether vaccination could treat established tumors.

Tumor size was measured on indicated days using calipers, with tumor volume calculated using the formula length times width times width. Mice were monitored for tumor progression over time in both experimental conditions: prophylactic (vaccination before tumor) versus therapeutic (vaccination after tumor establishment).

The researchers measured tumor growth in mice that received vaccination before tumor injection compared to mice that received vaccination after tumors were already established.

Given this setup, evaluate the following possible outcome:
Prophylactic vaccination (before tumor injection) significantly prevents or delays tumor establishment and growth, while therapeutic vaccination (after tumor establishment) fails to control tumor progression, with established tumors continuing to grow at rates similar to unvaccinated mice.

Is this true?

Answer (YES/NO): YES